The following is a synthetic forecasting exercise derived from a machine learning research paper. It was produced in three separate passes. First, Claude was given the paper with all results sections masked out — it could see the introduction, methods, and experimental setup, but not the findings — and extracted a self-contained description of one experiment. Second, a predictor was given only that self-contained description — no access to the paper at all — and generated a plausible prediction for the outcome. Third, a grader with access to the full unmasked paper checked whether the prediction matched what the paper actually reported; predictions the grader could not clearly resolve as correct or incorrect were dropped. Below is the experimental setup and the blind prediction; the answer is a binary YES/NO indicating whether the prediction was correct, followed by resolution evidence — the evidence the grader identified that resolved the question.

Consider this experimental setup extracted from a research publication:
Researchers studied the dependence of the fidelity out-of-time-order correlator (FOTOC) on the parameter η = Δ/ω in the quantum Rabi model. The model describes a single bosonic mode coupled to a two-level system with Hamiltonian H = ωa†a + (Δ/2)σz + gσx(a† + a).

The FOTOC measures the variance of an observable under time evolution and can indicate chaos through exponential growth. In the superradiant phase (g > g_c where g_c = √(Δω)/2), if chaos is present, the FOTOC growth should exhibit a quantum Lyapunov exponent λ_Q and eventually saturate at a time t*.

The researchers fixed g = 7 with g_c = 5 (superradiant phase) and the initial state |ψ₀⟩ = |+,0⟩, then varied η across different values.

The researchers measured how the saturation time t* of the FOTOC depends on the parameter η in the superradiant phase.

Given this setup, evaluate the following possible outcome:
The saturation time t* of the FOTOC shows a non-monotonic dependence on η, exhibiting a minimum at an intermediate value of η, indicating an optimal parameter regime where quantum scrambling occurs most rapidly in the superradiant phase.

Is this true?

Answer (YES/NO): NO